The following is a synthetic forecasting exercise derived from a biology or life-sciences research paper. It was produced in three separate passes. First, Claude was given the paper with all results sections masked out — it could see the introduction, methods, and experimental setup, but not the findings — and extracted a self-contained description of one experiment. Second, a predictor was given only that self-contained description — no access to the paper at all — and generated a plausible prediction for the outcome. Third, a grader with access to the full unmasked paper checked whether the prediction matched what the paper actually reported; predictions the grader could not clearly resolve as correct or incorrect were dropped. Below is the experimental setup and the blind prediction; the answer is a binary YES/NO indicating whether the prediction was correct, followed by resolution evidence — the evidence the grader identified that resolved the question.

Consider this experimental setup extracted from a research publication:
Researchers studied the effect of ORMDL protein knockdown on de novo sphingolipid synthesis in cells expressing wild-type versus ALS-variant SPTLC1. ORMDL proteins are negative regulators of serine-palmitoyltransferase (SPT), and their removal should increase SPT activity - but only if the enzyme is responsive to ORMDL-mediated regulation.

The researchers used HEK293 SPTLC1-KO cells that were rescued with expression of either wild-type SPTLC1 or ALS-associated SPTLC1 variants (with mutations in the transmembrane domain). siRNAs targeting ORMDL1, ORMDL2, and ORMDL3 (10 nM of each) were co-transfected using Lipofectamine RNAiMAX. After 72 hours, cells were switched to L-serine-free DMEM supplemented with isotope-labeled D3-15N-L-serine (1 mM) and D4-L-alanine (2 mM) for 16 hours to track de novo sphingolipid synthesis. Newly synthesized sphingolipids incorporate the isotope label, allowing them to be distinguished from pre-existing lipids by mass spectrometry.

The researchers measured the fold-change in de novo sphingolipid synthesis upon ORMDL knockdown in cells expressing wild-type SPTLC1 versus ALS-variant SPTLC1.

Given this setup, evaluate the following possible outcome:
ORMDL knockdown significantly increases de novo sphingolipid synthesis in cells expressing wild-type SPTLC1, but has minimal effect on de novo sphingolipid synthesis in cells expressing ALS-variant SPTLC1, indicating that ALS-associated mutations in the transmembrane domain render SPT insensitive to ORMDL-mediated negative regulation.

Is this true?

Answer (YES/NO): YES